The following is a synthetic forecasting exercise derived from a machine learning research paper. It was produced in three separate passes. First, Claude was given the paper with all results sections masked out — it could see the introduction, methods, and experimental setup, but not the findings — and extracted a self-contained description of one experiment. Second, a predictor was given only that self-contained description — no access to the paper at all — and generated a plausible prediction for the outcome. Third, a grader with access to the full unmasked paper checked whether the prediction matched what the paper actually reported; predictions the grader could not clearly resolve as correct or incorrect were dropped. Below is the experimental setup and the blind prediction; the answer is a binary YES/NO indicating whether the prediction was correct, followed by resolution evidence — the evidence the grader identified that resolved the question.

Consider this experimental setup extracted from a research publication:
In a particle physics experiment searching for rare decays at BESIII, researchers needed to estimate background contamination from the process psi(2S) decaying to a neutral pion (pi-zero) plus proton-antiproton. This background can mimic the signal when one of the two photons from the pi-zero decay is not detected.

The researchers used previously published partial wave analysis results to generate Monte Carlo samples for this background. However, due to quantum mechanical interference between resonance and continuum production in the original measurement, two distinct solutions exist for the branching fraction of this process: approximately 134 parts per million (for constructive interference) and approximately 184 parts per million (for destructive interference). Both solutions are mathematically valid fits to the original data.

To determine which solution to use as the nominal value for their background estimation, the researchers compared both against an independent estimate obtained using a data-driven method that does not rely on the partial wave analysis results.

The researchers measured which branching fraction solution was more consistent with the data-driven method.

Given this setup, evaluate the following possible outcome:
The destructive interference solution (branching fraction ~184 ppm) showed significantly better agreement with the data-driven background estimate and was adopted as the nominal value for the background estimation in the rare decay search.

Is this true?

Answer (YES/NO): YES